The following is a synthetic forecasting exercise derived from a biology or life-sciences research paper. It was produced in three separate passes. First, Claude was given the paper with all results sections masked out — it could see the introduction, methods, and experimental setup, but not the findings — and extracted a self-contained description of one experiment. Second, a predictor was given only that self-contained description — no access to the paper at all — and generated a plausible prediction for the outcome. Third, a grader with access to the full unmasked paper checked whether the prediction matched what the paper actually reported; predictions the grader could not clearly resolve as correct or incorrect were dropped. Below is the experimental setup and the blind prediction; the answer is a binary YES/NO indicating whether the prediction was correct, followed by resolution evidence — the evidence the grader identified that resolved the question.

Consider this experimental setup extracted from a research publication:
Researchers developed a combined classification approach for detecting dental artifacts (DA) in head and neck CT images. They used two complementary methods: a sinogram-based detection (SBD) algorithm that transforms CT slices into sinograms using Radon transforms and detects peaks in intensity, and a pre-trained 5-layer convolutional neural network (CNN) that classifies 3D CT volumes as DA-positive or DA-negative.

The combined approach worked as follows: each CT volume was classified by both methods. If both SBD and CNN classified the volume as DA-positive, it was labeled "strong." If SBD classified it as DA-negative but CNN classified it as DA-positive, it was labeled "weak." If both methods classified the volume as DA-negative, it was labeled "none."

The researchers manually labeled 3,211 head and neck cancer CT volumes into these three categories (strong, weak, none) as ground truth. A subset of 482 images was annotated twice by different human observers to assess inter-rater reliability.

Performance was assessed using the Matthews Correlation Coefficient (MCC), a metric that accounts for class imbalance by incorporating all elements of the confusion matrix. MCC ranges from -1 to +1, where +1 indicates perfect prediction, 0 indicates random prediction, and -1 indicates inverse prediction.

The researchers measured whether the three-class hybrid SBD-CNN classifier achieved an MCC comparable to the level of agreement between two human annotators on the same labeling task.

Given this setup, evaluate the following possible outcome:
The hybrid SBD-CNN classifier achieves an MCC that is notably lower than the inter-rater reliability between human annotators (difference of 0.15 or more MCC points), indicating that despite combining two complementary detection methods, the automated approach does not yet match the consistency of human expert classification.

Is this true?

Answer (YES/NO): NO